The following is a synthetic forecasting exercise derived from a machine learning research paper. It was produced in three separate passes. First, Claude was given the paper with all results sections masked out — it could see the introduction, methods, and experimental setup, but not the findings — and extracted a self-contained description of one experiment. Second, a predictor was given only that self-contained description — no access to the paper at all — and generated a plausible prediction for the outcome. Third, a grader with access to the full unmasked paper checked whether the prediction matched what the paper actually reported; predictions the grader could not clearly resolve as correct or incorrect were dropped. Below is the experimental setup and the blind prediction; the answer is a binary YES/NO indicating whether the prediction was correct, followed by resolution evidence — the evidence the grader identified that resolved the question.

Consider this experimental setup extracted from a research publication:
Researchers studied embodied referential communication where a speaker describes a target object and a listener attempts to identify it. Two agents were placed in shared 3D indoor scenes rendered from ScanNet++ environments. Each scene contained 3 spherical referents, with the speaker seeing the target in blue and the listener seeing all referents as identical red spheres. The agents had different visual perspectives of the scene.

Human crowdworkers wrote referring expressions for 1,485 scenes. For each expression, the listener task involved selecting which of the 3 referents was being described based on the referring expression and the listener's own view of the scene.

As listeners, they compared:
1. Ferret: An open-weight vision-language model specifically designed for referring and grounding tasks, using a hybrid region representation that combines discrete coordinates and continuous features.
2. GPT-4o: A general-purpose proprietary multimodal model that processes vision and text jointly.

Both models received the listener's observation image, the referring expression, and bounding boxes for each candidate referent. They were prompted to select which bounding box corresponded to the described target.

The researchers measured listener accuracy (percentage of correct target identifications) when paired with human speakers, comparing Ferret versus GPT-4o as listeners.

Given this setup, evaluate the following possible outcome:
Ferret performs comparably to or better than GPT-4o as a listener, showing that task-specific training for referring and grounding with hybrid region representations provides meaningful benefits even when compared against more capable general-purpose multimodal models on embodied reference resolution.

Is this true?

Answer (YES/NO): YES